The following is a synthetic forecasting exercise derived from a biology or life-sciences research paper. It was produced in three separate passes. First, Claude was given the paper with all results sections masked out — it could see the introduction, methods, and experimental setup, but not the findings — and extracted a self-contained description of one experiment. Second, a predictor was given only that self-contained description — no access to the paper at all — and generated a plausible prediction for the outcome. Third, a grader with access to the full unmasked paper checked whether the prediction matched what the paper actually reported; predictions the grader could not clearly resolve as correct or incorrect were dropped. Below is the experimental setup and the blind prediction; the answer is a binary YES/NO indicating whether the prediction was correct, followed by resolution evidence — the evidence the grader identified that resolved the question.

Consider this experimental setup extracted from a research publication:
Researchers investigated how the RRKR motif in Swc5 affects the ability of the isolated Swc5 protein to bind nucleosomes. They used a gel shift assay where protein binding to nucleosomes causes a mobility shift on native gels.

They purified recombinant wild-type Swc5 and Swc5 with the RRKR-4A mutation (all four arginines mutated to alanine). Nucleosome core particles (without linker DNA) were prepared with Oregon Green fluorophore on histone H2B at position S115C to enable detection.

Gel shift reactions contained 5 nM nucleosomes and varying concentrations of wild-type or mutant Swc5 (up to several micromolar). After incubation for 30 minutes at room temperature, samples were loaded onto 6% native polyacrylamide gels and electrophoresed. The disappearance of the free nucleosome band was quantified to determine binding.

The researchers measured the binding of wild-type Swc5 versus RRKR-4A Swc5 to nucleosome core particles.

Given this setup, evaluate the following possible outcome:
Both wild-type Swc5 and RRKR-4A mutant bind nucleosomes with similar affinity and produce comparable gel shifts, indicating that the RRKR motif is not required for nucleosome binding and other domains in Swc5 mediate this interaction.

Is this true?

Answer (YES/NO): NO